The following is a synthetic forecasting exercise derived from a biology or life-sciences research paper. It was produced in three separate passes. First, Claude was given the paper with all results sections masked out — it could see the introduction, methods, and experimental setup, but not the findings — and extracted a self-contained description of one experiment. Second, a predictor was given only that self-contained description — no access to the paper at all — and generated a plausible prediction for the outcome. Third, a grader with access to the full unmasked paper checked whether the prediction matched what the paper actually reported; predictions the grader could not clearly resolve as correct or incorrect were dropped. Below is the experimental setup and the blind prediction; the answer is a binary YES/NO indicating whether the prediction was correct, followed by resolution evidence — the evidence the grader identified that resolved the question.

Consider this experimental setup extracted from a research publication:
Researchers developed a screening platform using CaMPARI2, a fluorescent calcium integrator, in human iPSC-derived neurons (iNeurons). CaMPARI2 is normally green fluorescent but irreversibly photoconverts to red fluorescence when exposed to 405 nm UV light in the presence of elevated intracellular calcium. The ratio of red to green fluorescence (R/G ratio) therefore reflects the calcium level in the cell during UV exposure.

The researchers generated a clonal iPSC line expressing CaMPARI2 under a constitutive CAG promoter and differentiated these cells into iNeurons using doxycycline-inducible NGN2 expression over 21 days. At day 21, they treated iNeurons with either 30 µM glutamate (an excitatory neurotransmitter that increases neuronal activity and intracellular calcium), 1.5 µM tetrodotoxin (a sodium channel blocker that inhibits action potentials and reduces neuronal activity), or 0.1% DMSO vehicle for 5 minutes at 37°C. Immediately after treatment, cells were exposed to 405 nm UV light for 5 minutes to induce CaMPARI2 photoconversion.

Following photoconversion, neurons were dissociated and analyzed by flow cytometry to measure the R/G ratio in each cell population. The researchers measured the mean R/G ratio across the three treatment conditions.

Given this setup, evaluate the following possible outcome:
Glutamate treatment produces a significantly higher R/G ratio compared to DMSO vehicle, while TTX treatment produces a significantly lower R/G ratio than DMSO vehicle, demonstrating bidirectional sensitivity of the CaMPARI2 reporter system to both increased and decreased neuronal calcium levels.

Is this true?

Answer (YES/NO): NO